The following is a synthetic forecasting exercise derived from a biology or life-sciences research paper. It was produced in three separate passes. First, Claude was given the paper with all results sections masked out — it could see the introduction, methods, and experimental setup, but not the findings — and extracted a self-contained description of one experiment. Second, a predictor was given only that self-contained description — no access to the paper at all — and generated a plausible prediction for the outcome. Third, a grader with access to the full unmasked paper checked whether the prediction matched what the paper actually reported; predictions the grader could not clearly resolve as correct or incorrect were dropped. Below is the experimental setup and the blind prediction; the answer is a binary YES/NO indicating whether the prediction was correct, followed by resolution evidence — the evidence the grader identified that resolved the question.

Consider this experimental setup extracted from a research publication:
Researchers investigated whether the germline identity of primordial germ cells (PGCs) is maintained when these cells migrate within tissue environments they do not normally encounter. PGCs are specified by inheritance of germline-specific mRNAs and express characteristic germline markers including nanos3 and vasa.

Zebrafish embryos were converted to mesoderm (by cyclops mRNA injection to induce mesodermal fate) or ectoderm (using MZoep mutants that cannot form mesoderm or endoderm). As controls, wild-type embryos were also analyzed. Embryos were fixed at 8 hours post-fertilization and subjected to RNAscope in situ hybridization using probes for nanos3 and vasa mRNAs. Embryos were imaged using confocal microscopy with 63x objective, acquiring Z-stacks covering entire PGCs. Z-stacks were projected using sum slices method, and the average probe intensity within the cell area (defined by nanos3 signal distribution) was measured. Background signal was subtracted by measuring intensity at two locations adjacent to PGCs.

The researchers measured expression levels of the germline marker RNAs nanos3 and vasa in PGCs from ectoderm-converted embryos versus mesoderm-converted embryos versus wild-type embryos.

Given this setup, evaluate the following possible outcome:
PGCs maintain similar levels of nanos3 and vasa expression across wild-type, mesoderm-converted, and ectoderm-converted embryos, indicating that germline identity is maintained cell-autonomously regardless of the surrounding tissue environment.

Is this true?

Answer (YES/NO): YES